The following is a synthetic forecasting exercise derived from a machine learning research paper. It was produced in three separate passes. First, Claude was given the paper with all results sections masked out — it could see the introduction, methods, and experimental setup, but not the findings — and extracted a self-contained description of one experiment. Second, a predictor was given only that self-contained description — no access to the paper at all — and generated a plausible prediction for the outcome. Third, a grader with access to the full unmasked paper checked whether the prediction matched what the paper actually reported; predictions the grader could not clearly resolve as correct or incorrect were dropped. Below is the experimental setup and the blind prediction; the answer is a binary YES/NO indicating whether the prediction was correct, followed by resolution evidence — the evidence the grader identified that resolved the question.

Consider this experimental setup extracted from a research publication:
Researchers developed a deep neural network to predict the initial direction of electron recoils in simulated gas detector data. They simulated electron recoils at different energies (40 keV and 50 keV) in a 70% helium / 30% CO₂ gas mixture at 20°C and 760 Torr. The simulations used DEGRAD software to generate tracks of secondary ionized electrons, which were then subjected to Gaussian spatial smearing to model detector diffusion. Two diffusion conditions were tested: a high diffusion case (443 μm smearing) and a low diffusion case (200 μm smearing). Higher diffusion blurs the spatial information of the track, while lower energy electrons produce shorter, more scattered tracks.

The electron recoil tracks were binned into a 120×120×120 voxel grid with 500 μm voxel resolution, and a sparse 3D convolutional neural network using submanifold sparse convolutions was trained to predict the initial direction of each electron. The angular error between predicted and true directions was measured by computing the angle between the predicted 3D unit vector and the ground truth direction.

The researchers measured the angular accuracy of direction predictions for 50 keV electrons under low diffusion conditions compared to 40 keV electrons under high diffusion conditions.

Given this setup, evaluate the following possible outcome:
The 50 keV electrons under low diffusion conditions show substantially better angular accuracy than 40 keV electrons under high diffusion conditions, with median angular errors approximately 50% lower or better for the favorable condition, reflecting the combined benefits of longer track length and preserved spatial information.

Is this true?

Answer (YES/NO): NO